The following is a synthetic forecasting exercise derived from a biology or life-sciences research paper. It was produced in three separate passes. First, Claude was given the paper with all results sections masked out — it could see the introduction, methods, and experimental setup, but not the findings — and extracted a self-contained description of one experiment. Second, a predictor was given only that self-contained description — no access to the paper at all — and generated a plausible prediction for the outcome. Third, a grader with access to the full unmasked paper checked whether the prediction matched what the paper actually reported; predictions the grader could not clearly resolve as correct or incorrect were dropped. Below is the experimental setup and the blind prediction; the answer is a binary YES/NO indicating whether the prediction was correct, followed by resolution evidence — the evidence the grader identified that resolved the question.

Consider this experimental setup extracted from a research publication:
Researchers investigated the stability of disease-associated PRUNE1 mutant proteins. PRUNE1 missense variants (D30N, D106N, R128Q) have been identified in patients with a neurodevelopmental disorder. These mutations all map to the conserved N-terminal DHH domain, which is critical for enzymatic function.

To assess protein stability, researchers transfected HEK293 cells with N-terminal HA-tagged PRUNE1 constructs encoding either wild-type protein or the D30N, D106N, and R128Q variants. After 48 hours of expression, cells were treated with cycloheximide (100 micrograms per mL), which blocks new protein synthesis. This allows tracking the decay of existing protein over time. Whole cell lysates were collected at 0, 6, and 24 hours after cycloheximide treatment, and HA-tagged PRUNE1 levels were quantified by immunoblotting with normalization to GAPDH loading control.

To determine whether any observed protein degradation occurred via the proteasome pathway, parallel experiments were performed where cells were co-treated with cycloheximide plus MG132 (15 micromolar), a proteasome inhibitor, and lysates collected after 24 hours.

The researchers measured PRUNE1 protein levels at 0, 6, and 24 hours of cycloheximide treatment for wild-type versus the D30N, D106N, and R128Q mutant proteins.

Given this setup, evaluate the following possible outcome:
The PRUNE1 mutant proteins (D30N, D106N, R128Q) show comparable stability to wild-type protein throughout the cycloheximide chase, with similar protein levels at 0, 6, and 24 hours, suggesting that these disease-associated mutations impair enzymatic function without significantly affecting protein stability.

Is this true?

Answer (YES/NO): NO